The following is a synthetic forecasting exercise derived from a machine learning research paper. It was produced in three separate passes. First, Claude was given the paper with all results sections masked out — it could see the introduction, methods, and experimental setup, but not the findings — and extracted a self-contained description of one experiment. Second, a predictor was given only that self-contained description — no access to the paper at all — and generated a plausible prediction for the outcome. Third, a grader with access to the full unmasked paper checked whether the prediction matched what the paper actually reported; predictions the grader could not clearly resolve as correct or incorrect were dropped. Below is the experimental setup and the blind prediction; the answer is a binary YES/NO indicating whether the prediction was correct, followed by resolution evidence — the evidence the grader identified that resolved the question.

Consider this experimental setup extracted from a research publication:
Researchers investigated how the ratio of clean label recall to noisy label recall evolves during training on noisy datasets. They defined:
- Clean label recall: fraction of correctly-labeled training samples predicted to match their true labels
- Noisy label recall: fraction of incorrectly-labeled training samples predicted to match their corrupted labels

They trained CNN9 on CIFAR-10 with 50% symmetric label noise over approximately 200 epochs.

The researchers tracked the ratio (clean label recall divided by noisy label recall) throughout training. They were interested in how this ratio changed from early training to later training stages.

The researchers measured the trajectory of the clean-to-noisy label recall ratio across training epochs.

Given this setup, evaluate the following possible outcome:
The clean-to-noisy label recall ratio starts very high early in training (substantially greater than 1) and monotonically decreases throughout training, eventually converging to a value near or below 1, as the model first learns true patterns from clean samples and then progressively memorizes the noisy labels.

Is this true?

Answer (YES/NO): NO